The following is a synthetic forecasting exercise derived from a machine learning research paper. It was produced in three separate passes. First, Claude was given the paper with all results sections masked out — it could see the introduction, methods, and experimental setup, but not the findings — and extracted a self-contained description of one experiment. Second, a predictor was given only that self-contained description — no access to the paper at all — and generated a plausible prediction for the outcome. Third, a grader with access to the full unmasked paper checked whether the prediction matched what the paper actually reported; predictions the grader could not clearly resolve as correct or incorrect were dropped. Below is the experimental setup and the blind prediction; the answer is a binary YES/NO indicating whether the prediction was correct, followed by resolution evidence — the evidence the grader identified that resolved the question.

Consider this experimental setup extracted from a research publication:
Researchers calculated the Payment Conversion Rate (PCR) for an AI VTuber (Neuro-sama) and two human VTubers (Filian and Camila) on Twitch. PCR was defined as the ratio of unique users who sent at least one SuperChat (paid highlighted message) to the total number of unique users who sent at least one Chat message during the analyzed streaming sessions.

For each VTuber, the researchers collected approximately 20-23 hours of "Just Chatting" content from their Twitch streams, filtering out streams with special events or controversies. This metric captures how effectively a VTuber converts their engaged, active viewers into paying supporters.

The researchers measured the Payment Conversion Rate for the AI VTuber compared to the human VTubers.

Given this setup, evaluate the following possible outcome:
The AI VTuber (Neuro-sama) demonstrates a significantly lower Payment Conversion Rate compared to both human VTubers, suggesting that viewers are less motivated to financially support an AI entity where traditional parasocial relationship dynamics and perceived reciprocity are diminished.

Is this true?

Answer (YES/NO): NO